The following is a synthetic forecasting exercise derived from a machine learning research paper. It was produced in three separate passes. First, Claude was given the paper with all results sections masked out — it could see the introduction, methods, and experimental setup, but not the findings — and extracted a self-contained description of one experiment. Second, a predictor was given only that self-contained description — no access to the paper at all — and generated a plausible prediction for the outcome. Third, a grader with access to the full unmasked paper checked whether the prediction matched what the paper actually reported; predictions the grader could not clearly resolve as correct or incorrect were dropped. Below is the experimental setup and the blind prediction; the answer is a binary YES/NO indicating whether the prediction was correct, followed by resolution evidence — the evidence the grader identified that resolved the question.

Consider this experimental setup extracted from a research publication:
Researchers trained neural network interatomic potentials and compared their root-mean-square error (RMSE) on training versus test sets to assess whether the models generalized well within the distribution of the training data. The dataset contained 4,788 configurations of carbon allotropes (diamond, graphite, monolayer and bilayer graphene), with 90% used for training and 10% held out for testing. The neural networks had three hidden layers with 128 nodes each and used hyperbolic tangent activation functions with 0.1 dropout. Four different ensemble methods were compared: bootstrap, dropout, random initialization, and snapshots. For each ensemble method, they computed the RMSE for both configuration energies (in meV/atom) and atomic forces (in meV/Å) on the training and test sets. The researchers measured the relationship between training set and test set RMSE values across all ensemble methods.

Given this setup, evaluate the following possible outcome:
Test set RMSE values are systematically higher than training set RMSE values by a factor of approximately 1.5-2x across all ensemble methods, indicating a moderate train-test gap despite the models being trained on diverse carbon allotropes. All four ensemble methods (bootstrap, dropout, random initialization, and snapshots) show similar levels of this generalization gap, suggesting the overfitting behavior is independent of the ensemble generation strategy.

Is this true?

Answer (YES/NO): NO